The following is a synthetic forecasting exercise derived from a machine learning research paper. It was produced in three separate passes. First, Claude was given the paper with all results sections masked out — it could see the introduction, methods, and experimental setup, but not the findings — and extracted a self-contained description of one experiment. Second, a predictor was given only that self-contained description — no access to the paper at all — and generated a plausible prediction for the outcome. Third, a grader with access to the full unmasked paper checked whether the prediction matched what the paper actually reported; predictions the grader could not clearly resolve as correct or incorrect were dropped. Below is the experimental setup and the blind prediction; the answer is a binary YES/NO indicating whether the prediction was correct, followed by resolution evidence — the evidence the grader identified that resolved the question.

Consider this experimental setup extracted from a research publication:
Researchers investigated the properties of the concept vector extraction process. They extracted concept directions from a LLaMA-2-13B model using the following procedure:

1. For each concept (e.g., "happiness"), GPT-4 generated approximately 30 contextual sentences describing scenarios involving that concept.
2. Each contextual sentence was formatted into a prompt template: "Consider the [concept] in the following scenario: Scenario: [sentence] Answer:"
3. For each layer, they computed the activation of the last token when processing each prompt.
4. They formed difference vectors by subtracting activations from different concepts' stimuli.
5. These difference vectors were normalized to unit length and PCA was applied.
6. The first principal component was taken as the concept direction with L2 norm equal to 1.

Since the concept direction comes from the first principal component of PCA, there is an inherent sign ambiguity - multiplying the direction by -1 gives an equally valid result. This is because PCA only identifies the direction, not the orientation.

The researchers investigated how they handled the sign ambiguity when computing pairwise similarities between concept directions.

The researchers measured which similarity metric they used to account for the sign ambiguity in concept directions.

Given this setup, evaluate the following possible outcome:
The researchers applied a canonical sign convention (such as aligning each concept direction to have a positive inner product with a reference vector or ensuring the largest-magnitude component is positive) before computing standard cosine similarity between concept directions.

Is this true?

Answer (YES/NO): NO